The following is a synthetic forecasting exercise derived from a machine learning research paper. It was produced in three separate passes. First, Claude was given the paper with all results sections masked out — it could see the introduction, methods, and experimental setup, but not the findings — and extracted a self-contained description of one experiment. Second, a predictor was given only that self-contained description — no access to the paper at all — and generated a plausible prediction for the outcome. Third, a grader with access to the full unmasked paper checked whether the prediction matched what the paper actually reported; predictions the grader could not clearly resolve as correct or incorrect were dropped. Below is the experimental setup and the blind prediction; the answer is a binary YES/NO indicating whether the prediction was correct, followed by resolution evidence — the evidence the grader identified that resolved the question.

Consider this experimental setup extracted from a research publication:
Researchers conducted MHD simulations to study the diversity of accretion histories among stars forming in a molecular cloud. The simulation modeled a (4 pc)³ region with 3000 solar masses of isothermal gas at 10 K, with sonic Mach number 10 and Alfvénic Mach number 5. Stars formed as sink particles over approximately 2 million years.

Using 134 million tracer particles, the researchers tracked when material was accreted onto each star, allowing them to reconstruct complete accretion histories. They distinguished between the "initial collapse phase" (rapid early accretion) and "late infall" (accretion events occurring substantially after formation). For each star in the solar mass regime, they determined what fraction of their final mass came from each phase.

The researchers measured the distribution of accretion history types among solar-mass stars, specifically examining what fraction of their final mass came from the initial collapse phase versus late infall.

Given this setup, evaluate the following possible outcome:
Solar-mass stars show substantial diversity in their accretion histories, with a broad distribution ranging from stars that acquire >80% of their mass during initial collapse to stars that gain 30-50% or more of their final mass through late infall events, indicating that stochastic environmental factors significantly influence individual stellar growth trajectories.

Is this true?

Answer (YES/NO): YES